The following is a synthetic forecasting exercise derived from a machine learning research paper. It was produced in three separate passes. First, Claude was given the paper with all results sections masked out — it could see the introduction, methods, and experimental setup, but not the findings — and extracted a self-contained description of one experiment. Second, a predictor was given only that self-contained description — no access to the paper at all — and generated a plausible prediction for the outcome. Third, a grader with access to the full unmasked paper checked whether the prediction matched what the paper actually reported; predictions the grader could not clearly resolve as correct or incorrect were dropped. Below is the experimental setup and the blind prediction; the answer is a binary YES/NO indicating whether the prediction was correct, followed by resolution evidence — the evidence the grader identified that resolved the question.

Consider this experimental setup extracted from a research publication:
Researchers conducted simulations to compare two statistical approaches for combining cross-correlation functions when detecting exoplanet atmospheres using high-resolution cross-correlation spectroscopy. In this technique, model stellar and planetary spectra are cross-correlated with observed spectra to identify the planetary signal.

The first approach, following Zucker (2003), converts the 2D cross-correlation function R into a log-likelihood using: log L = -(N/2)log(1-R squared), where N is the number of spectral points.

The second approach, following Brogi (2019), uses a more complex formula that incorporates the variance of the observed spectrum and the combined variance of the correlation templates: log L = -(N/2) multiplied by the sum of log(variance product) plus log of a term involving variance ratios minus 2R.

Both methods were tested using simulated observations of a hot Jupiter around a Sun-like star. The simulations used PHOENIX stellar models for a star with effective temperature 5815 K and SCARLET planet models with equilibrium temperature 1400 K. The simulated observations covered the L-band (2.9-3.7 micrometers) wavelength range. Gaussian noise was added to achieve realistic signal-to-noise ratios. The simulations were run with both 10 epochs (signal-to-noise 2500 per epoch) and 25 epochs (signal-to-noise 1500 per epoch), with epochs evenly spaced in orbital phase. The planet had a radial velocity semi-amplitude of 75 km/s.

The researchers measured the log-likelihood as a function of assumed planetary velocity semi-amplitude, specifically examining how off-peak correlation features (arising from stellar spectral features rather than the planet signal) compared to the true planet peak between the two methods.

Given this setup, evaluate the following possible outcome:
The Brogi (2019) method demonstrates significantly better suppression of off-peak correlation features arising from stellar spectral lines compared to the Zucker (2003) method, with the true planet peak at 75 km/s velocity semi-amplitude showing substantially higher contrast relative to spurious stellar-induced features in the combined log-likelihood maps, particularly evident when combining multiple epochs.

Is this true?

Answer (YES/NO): NO